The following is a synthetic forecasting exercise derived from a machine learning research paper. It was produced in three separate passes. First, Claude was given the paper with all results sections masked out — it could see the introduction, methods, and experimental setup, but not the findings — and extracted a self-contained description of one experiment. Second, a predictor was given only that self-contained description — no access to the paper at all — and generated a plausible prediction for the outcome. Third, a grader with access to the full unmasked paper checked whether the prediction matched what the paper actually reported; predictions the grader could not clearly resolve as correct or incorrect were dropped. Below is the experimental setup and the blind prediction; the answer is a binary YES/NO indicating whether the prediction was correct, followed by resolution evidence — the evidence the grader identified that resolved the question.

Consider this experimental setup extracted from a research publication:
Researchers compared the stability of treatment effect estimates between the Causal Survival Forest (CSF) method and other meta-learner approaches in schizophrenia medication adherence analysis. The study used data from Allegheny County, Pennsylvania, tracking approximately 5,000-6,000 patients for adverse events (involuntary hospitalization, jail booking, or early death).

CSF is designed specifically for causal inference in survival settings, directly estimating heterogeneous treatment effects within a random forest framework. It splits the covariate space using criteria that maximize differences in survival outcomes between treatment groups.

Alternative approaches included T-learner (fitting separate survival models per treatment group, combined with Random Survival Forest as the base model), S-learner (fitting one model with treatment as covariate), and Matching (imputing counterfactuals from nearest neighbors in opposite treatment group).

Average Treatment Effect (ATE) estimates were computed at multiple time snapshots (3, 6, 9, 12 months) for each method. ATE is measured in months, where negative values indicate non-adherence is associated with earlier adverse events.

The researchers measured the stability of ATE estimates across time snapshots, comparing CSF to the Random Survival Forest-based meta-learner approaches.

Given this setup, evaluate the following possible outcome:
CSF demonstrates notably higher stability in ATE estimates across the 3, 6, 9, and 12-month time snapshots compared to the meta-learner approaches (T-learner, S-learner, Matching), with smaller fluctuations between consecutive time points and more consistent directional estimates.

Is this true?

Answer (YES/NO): NO